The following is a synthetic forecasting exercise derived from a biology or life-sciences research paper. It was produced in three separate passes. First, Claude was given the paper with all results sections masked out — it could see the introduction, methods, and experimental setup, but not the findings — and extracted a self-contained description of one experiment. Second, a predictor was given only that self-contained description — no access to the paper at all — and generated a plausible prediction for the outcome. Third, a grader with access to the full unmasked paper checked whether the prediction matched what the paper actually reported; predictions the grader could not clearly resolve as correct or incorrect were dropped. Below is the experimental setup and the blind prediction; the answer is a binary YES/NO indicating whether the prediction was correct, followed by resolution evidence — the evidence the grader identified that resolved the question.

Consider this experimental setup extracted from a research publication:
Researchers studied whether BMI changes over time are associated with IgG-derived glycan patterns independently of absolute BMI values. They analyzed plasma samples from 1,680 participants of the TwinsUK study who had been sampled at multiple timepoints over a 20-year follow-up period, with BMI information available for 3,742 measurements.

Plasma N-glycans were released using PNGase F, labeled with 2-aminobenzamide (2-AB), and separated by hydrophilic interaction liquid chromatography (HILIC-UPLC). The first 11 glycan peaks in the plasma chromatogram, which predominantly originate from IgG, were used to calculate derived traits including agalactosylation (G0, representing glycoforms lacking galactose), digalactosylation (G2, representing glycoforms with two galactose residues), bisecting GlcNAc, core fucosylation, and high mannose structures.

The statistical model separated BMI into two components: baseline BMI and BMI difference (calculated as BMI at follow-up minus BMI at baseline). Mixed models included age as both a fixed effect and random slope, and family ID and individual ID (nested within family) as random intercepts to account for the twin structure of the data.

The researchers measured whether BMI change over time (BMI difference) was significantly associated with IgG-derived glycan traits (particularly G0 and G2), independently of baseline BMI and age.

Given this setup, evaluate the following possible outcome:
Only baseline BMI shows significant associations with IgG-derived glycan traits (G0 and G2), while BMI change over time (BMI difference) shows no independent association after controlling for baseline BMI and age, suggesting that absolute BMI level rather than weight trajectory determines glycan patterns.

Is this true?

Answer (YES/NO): NO